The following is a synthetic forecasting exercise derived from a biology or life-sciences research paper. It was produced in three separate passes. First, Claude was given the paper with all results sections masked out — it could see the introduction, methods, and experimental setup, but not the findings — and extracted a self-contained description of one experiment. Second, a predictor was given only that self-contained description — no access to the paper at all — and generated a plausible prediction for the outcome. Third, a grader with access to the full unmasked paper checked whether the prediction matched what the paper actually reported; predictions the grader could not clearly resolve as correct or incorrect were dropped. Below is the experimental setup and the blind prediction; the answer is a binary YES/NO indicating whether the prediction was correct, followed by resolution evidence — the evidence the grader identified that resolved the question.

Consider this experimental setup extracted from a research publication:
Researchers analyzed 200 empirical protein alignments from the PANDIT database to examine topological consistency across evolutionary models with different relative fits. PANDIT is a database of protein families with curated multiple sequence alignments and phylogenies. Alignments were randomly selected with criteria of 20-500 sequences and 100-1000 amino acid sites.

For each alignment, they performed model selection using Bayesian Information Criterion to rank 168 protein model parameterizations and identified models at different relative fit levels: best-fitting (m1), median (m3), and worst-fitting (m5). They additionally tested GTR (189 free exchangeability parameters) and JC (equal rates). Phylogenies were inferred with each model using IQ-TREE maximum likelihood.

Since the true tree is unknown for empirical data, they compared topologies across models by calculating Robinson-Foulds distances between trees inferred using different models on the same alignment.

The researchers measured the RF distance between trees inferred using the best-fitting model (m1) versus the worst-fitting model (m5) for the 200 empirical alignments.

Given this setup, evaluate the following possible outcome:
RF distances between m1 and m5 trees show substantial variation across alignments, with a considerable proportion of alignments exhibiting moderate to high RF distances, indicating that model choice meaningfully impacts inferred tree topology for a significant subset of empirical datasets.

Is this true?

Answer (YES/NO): YES